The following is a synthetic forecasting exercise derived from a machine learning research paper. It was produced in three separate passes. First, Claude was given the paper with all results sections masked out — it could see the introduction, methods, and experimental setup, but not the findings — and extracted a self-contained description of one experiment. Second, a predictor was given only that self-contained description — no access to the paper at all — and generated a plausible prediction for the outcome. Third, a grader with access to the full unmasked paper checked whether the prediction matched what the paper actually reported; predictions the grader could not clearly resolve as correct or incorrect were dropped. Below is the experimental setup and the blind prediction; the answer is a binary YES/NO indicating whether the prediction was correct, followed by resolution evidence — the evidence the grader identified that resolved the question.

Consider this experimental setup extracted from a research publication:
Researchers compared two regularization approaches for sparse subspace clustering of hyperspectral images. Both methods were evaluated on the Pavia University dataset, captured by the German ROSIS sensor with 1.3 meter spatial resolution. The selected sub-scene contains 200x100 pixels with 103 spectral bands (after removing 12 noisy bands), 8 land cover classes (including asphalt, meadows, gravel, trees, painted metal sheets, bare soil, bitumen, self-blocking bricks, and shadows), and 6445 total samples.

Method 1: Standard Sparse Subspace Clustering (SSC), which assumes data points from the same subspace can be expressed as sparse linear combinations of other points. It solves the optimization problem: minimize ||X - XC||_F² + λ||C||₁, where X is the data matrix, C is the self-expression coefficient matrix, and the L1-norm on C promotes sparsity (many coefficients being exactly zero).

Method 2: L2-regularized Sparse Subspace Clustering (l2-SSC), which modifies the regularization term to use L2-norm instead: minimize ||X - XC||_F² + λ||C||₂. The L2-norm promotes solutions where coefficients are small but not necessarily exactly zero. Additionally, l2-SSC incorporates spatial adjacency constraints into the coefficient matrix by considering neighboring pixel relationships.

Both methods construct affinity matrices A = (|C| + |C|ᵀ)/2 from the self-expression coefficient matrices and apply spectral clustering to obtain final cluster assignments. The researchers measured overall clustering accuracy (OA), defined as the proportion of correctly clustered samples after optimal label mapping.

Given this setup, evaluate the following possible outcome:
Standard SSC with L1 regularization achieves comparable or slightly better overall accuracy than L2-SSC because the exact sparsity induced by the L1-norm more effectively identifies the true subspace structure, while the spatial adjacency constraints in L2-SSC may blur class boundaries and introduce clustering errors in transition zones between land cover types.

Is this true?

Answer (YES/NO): NO